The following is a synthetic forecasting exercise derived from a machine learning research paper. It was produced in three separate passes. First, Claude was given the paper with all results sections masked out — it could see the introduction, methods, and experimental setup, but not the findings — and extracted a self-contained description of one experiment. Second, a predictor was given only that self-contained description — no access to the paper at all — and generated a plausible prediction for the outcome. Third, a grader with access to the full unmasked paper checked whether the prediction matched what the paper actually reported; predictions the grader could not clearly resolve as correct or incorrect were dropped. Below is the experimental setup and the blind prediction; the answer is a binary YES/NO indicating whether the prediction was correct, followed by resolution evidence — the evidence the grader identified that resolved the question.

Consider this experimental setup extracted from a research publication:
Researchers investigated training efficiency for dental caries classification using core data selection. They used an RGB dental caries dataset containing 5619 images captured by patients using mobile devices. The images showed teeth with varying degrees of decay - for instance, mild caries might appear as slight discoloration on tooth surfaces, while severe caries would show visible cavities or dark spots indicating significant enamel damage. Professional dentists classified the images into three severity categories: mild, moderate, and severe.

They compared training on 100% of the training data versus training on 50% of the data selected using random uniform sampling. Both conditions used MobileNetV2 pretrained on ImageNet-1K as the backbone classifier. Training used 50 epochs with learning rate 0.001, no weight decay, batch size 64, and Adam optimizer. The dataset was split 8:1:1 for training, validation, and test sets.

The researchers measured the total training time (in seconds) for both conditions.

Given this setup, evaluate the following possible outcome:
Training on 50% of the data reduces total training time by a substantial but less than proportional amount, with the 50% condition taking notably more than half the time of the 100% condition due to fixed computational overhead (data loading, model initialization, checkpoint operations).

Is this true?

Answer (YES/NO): YES